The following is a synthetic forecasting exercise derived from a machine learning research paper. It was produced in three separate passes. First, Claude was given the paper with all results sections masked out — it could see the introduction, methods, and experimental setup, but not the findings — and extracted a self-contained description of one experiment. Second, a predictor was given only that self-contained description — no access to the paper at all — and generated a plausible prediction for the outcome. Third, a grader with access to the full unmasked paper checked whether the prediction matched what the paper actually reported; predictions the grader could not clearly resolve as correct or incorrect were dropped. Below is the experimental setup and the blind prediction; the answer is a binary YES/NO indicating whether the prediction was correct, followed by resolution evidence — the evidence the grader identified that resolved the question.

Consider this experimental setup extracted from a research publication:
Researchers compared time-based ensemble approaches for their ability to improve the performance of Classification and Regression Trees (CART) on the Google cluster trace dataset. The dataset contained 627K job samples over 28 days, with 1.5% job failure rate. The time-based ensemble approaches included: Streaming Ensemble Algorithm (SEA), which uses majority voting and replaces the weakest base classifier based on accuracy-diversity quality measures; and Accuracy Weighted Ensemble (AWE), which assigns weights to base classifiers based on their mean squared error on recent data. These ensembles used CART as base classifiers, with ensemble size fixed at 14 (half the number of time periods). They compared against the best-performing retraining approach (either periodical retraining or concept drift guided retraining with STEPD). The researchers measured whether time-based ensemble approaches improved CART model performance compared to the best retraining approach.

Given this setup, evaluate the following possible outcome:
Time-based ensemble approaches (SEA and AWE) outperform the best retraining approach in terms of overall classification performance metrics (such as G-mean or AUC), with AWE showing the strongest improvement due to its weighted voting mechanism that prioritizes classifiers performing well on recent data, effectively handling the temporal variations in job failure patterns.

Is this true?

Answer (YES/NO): YES